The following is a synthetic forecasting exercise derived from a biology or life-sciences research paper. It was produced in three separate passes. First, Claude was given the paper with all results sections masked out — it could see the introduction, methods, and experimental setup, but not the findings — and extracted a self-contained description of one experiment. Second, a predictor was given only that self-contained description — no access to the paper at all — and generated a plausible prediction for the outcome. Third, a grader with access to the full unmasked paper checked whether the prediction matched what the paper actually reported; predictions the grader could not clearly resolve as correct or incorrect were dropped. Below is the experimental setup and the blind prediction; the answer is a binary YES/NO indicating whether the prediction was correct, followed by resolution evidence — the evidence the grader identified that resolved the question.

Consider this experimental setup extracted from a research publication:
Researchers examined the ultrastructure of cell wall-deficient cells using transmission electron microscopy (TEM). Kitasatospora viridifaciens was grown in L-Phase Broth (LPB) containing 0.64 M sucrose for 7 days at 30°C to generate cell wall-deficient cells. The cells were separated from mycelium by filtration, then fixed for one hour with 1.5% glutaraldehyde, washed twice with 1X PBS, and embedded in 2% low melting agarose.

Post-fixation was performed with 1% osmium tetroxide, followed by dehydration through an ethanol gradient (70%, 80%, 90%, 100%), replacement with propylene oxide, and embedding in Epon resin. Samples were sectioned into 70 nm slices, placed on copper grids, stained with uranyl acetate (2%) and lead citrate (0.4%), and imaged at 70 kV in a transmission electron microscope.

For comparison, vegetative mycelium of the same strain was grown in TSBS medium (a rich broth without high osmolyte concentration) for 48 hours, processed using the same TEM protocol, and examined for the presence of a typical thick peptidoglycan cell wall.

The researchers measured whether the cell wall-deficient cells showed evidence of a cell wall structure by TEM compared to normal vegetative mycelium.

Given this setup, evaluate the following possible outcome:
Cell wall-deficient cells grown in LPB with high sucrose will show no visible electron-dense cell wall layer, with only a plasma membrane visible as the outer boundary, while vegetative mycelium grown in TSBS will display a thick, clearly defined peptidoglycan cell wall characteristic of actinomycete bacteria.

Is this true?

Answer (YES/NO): NO